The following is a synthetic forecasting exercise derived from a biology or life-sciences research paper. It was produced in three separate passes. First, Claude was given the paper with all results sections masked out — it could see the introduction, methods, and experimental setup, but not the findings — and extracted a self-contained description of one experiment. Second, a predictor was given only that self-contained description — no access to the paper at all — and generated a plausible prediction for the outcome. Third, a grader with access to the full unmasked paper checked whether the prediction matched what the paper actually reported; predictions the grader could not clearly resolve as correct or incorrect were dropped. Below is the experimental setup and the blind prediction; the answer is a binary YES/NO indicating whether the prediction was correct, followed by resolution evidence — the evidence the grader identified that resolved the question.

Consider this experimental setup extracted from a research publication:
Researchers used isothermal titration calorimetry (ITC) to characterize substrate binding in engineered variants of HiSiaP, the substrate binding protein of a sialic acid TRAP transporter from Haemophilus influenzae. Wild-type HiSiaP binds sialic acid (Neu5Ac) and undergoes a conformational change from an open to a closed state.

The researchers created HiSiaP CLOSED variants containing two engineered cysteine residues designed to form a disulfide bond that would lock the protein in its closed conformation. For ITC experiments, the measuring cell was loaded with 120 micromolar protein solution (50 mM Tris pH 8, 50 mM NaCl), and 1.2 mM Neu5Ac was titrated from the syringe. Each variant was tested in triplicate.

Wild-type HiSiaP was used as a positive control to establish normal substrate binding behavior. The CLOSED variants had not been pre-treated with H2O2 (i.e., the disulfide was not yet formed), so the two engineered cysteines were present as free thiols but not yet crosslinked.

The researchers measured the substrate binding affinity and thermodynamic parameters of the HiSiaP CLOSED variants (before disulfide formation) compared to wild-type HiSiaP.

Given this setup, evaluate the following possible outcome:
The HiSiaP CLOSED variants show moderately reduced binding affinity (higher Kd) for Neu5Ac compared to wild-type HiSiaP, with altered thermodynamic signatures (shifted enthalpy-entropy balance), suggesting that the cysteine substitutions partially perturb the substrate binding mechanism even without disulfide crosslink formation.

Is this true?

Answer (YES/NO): NO